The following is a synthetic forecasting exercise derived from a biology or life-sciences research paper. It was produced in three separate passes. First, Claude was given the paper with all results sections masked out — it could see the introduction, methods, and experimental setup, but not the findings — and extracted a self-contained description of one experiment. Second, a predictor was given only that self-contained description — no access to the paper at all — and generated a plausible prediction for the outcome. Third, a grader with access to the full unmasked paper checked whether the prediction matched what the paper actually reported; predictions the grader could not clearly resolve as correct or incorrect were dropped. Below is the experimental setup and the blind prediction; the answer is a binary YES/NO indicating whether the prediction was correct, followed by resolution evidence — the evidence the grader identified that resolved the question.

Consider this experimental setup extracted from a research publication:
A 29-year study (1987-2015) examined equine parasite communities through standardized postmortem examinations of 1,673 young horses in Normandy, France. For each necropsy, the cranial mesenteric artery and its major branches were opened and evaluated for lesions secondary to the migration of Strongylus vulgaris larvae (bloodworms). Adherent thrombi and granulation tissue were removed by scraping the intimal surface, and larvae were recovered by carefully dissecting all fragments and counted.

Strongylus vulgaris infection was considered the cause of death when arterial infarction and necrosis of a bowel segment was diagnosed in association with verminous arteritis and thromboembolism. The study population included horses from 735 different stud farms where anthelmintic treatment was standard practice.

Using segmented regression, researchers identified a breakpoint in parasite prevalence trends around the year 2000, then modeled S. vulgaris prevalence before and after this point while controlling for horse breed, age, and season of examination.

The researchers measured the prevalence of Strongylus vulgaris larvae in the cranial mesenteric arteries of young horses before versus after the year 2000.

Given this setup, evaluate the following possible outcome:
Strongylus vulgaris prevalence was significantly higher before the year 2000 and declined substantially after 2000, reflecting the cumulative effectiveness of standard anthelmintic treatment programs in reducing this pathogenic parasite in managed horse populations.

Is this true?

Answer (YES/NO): YES